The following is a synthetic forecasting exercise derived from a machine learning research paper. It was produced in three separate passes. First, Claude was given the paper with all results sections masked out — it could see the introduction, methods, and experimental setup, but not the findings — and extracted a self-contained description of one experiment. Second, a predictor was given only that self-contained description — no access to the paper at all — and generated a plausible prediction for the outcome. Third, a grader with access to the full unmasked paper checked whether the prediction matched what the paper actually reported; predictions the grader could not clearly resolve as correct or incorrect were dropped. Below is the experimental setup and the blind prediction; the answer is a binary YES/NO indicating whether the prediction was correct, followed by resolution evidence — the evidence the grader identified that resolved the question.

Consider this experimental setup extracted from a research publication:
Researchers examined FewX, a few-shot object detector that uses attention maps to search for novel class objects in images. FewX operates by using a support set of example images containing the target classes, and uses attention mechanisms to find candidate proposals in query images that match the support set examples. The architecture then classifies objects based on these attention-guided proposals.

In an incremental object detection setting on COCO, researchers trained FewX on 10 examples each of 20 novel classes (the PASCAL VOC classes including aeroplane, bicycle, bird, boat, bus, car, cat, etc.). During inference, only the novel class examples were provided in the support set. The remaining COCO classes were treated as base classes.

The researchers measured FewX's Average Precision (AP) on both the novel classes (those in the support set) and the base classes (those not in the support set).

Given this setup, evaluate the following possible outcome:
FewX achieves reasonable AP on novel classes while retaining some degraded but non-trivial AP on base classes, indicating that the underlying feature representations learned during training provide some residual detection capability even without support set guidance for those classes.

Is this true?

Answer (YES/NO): NO